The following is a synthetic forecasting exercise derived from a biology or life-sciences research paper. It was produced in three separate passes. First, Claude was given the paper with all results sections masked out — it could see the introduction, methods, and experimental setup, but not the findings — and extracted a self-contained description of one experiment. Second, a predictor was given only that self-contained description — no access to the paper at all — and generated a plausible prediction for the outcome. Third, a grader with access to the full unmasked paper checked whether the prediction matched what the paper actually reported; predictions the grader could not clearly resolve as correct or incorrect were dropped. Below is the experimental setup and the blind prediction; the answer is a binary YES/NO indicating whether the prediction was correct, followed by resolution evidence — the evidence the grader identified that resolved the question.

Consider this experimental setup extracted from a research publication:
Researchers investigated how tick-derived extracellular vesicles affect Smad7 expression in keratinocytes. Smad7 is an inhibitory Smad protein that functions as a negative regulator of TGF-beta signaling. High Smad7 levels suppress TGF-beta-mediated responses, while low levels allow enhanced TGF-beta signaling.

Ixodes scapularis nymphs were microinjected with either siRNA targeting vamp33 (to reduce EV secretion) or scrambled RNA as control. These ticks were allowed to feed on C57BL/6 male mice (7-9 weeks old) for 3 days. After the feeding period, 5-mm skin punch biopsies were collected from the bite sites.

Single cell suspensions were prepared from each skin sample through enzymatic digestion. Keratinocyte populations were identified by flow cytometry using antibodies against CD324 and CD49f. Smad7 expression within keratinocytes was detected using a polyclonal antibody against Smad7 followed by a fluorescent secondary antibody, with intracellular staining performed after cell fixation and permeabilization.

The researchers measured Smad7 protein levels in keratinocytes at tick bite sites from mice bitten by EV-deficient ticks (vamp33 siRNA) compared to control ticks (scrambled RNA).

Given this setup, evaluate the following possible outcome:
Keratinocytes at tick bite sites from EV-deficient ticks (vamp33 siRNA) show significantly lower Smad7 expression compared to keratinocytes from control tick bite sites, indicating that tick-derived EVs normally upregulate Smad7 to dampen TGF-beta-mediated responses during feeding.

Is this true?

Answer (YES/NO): NO